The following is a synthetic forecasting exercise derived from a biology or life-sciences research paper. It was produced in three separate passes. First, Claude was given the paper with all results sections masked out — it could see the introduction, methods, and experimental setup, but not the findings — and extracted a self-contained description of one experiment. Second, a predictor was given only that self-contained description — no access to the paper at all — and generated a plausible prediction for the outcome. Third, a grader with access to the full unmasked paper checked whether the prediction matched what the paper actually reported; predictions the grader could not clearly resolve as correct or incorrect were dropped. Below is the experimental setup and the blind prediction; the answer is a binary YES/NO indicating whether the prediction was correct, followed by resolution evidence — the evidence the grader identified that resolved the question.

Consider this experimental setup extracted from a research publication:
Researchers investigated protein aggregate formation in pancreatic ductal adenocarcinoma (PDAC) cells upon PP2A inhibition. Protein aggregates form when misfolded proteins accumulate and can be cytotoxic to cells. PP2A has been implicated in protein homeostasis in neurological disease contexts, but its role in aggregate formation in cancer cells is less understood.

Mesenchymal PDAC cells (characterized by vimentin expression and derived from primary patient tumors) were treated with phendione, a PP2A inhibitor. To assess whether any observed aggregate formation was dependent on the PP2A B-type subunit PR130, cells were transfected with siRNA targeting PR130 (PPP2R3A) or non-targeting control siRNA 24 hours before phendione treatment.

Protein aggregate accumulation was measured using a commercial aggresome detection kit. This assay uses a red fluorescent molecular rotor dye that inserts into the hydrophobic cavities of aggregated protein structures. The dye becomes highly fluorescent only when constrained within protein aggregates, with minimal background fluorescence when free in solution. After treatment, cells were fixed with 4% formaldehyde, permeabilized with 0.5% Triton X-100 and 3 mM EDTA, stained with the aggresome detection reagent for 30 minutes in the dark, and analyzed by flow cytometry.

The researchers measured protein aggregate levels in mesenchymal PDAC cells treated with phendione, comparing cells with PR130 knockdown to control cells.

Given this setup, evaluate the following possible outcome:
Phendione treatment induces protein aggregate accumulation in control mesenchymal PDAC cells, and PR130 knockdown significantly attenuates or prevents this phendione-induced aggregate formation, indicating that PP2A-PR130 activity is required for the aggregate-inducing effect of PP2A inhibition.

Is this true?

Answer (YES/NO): NO